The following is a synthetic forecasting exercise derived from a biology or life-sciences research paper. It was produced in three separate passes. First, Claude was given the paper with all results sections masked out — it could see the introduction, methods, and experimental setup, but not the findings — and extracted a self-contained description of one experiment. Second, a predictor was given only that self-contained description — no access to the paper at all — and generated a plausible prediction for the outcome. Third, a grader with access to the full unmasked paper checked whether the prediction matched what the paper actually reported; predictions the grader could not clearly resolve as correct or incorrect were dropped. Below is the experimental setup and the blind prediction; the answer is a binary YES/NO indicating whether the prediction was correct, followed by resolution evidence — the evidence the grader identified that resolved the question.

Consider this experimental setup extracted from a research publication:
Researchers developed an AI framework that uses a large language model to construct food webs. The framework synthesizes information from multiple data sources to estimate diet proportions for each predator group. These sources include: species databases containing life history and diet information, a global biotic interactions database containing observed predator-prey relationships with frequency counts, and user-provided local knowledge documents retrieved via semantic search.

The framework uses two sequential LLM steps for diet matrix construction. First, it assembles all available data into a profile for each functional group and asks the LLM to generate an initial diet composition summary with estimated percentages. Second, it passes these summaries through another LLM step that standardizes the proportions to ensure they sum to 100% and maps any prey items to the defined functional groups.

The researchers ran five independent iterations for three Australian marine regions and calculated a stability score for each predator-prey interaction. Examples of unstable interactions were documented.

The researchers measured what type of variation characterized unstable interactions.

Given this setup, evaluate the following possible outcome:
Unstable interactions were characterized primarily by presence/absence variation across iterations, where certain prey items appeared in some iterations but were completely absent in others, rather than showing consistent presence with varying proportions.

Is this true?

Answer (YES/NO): NO